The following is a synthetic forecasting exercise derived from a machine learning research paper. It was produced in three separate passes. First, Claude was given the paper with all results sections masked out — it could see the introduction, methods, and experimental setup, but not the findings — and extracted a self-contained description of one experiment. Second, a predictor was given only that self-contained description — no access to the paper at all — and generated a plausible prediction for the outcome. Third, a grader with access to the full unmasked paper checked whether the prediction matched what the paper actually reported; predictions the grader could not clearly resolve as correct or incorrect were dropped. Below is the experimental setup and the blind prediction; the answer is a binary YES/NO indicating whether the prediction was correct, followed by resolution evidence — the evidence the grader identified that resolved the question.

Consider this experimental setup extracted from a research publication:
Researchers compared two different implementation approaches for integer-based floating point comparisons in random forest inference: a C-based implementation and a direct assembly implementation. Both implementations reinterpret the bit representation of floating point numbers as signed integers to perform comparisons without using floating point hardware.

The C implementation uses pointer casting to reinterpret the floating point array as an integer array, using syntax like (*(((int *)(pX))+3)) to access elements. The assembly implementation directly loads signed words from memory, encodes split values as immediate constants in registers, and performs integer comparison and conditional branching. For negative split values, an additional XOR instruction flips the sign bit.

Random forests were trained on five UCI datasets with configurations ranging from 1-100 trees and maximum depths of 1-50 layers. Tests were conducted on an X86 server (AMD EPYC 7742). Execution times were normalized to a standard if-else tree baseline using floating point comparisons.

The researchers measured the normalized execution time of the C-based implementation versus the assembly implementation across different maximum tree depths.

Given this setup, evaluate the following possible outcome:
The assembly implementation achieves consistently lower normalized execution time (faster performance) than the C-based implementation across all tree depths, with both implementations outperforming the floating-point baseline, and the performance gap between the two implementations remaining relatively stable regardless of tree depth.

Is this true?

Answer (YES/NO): NO